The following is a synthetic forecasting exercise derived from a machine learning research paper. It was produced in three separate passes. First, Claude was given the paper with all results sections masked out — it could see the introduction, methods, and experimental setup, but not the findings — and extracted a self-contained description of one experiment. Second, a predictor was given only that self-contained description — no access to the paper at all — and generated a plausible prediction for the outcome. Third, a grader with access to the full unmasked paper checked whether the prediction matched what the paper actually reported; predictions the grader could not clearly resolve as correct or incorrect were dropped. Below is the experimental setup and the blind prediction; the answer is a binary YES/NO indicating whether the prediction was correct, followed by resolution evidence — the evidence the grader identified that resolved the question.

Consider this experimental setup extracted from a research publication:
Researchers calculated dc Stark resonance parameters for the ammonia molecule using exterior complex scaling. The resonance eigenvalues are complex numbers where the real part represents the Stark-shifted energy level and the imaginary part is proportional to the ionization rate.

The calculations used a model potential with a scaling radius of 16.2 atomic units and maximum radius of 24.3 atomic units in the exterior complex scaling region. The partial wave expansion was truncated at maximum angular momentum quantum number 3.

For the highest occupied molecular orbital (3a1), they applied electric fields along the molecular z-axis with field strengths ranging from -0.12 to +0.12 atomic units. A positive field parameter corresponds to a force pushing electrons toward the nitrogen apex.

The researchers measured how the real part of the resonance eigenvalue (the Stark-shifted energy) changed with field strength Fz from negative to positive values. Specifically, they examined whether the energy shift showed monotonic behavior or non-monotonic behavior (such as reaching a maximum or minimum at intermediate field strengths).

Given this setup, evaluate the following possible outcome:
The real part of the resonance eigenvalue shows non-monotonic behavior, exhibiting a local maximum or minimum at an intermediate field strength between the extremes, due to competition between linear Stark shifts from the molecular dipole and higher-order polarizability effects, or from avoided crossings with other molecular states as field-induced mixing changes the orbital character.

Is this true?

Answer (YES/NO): YES